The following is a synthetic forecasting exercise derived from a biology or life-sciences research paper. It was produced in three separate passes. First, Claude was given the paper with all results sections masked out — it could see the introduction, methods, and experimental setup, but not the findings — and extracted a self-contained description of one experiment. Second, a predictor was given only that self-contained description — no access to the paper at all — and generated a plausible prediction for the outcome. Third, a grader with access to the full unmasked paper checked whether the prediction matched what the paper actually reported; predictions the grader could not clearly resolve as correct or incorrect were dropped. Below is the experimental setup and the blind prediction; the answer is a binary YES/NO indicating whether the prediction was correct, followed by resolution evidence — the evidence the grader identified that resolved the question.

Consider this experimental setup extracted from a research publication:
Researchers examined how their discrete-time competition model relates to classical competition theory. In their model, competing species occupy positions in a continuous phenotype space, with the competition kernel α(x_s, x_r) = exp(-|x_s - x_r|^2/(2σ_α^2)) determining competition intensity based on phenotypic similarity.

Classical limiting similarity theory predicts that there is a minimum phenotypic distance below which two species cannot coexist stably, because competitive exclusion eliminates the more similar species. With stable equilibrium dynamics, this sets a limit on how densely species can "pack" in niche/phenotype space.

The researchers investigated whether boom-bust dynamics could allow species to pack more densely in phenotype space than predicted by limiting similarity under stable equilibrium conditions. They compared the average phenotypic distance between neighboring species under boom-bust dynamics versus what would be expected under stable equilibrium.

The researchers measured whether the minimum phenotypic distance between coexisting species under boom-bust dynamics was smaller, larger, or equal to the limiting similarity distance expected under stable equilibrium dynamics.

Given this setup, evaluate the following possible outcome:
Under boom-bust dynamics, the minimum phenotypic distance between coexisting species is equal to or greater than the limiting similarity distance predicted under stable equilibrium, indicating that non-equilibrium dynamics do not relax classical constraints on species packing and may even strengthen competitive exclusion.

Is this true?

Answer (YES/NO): NO